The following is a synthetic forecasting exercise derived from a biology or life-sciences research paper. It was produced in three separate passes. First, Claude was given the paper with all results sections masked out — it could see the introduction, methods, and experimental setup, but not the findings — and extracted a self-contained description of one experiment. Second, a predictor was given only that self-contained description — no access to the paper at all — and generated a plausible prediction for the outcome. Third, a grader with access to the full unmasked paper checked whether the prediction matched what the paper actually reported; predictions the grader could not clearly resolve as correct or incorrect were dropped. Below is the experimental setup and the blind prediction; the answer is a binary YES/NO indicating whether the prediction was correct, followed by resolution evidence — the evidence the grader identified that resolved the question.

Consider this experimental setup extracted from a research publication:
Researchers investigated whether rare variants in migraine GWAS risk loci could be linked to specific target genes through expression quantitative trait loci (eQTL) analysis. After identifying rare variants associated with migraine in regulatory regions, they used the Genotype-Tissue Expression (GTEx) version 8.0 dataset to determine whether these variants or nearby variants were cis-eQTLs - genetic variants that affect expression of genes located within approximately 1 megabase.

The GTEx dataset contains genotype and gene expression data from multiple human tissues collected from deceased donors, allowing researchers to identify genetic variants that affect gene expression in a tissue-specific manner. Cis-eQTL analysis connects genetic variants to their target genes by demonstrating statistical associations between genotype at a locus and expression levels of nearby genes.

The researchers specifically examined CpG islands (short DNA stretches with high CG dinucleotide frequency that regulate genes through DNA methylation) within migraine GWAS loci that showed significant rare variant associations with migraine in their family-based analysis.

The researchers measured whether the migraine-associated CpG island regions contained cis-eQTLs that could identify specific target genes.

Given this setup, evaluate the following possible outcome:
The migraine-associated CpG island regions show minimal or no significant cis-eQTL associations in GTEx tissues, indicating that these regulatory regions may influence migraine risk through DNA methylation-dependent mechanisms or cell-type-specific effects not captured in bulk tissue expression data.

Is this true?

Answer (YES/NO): NO